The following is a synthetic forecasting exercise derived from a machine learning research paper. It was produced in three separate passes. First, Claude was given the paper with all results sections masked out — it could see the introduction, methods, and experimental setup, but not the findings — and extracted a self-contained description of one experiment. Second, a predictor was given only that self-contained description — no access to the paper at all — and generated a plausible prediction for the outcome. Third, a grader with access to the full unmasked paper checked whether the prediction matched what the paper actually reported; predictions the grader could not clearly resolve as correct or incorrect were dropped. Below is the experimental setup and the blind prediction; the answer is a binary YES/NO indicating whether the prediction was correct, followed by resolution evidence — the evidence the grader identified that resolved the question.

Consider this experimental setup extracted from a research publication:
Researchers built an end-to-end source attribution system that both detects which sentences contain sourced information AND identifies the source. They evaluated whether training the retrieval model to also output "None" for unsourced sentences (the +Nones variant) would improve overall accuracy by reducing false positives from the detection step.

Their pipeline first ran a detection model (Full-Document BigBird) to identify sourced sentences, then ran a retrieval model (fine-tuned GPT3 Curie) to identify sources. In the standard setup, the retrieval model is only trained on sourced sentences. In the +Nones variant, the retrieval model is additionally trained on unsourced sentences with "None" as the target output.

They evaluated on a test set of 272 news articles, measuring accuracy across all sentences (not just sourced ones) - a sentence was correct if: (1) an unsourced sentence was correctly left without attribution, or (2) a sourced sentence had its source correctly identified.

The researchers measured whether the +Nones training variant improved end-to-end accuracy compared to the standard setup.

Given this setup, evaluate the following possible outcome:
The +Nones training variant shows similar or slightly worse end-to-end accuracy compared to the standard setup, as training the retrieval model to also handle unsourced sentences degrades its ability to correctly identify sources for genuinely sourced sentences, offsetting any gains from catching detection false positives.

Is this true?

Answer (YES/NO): NO